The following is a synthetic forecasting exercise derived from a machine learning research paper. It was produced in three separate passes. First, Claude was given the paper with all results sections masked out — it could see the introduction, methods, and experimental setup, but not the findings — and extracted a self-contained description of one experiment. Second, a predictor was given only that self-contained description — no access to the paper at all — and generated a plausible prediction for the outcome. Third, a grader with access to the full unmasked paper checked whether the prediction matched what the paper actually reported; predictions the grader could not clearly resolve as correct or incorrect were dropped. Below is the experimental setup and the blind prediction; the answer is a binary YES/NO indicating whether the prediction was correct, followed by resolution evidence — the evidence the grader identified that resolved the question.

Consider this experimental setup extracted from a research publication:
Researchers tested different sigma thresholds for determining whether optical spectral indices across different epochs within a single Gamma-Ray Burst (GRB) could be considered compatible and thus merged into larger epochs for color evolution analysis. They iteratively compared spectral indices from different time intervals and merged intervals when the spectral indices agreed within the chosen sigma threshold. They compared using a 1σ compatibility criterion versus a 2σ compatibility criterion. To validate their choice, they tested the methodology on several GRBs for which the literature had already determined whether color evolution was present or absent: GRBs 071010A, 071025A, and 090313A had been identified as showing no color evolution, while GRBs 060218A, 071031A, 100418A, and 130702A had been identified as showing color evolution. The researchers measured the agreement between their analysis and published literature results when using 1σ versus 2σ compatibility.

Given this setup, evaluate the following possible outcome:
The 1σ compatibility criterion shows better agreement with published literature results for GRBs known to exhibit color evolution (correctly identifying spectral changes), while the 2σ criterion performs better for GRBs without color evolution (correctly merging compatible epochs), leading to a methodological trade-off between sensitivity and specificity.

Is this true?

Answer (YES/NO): NO